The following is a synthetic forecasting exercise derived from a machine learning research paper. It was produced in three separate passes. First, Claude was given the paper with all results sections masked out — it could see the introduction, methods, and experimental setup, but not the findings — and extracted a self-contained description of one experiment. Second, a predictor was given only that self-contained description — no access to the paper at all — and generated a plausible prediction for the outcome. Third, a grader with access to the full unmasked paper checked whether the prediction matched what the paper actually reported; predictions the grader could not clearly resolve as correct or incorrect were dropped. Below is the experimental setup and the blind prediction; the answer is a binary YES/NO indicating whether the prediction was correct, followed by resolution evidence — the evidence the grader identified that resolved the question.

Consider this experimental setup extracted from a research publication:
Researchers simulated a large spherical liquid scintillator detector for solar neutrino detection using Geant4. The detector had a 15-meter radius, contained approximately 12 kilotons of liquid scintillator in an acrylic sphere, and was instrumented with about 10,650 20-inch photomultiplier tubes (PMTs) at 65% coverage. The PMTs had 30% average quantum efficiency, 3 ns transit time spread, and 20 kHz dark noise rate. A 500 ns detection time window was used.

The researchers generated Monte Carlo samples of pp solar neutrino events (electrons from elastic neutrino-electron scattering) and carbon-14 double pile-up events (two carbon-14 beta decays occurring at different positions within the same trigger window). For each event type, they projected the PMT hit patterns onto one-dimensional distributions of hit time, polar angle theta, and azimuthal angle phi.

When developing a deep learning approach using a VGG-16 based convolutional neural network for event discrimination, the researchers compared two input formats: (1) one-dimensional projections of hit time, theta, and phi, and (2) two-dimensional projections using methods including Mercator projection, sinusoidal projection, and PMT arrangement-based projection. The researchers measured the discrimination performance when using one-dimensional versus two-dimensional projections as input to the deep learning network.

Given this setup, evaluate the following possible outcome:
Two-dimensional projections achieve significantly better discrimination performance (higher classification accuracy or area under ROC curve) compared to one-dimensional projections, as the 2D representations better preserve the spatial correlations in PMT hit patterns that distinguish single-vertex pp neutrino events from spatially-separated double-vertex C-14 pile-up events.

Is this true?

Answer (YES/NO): NO